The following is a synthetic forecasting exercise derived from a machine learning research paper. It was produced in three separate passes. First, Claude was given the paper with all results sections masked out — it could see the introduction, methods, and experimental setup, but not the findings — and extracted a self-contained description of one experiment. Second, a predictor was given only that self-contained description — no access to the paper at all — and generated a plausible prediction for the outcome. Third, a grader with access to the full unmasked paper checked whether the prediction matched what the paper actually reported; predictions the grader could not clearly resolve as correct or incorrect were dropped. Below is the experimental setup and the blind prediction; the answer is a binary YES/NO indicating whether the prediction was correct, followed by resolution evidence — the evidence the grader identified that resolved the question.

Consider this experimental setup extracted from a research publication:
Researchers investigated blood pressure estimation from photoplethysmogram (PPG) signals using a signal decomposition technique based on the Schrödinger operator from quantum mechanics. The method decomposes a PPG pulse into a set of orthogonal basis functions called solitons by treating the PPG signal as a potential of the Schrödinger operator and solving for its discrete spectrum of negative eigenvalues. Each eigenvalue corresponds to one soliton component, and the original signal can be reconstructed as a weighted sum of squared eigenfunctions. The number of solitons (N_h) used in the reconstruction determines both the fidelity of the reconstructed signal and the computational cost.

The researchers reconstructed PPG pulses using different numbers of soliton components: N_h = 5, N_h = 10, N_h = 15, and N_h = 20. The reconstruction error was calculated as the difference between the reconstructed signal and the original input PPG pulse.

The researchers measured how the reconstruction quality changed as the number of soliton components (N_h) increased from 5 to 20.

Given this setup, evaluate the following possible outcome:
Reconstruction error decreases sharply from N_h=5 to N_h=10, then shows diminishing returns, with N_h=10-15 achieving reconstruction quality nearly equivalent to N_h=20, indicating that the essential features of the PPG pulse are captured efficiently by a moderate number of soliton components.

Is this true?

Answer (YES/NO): NO